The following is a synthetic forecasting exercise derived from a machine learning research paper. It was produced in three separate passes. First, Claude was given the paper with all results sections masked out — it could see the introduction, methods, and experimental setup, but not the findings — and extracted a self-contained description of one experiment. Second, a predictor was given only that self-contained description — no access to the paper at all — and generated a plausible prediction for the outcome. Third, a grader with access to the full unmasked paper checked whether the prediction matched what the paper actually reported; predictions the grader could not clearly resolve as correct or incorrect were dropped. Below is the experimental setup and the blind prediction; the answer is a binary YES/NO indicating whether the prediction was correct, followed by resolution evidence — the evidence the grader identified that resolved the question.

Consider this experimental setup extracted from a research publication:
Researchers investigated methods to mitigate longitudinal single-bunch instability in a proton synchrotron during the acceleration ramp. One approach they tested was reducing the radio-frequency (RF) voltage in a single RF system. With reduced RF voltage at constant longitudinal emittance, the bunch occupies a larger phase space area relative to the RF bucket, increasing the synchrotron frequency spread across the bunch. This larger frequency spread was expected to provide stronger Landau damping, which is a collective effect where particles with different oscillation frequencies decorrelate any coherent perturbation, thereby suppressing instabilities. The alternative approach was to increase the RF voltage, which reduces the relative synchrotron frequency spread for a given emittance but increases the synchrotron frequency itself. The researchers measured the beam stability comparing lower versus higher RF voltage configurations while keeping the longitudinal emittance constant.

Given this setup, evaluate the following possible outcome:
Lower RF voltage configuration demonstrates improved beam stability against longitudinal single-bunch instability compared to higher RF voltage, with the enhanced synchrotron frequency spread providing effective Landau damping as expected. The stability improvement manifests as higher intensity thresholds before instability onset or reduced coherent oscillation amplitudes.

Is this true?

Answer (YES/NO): NO